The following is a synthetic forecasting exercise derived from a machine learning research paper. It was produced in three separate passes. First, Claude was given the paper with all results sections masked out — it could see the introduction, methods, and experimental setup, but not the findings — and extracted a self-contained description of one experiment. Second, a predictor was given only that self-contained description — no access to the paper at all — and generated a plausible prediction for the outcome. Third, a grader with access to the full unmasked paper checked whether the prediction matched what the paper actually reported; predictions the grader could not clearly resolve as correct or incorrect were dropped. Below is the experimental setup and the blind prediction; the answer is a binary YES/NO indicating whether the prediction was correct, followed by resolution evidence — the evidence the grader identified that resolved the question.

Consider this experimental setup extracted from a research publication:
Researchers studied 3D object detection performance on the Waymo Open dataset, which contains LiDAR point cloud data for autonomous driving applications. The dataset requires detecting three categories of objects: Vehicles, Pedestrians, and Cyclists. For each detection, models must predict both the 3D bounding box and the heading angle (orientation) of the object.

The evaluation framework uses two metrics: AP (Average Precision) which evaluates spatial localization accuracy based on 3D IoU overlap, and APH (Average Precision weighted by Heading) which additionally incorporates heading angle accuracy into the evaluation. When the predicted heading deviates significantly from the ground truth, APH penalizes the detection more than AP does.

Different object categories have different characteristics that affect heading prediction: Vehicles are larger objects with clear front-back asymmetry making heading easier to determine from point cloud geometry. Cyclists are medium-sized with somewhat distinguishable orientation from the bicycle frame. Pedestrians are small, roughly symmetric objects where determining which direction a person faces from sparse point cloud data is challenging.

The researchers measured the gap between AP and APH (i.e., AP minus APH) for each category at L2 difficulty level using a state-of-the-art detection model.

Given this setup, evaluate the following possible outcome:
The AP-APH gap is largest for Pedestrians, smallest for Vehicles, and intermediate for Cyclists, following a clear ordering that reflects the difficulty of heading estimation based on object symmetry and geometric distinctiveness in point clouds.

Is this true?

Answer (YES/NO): YES